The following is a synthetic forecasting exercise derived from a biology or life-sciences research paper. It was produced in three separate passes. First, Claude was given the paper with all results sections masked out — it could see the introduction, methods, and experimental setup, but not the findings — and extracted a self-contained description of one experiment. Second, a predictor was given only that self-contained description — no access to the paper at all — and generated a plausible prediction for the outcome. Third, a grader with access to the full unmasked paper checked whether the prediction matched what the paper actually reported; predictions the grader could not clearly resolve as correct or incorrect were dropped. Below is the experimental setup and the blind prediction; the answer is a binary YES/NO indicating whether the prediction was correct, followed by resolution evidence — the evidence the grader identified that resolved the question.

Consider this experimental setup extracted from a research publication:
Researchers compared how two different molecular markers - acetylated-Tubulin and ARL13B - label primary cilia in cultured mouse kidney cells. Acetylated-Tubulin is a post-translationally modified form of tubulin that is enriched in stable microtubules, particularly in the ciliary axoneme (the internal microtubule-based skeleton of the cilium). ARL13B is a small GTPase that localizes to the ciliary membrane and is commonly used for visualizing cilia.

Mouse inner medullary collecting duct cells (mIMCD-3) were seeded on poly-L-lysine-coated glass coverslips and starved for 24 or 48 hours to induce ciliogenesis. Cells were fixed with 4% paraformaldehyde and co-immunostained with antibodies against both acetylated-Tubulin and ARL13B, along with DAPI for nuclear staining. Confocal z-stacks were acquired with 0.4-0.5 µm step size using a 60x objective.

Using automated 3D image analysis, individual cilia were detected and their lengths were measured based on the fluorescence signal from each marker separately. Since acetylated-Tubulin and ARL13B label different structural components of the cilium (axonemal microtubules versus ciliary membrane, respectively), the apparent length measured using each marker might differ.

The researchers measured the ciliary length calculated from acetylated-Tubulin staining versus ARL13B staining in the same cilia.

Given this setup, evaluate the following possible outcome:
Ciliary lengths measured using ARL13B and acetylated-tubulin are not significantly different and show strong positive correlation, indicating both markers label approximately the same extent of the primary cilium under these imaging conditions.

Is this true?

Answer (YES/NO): NO